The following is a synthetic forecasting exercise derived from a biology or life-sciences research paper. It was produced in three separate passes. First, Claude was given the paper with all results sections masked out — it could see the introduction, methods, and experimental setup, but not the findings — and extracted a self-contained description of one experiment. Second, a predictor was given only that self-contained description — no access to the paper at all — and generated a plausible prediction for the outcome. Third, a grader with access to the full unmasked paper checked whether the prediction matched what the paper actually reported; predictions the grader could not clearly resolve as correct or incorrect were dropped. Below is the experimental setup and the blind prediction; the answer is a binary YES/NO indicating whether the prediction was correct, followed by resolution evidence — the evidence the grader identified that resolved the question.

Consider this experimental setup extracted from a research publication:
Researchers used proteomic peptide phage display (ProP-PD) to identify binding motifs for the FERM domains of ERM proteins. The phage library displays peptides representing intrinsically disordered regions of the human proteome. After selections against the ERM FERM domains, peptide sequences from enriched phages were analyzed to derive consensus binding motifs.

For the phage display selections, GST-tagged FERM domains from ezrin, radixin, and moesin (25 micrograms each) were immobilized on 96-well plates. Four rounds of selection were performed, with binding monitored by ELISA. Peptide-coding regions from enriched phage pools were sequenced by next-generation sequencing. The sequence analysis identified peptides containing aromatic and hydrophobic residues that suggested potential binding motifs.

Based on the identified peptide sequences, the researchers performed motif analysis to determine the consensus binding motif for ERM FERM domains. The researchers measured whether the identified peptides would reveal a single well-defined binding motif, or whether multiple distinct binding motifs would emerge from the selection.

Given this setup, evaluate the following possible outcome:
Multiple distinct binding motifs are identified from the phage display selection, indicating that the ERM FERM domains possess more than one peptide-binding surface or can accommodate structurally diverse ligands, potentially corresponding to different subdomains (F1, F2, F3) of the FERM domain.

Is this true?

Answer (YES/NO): YES